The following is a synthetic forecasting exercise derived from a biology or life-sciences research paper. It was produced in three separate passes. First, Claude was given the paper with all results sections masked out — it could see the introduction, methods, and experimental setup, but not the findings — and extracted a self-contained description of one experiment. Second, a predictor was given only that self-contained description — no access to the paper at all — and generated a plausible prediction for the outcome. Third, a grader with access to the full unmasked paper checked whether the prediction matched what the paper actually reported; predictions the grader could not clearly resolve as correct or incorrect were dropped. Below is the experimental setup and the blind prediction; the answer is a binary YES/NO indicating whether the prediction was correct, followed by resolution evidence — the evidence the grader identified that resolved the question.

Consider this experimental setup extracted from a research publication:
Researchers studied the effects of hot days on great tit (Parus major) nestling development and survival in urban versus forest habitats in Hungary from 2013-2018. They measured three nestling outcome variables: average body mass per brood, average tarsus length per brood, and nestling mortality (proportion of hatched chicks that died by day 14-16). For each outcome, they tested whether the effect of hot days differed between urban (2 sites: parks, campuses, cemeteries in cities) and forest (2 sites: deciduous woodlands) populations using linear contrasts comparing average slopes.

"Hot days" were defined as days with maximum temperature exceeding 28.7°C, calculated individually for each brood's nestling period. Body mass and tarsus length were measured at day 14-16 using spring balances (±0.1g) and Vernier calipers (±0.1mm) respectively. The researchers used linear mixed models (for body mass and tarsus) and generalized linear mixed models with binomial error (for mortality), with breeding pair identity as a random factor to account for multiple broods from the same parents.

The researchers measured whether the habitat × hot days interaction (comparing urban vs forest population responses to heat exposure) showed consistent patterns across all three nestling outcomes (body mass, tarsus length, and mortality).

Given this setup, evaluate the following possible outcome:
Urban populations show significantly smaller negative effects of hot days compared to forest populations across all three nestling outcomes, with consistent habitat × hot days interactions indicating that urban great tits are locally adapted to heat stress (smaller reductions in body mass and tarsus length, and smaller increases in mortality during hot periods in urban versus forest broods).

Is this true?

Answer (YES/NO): NO